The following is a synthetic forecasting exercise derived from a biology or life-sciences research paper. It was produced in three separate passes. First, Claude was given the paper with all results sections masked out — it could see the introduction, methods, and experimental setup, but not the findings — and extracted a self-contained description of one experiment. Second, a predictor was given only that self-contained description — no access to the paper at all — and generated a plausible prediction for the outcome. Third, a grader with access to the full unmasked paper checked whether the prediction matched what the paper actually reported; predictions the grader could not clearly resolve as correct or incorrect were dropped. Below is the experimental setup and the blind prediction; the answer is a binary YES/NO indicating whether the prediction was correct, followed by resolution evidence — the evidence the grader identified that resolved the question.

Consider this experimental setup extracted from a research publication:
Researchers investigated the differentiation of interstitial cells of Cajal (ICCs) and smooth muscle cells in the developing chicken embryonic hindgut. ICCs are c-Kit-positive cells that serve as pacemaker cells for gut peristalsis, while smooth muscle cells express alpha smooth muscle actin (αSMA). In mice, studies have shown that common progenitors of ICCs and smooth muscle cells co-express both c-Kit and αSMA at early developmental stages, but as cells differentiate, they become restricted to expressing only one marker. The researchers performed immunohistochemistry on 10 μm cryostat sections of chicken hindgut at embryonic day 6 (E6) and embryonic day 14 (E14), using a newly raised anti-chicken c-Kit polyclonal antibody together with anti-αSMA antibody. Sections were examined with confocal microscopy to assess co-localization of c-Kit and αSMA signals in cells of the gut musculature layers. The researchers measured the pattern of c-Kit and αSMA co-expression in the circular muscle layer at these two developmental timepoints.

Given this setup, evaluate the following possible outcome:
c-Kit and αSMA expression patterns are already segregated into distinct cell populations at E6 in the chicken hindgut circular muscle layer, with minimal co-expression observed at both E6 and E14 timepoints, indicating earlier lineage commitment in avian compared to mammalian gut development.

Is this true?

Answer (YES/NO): NO